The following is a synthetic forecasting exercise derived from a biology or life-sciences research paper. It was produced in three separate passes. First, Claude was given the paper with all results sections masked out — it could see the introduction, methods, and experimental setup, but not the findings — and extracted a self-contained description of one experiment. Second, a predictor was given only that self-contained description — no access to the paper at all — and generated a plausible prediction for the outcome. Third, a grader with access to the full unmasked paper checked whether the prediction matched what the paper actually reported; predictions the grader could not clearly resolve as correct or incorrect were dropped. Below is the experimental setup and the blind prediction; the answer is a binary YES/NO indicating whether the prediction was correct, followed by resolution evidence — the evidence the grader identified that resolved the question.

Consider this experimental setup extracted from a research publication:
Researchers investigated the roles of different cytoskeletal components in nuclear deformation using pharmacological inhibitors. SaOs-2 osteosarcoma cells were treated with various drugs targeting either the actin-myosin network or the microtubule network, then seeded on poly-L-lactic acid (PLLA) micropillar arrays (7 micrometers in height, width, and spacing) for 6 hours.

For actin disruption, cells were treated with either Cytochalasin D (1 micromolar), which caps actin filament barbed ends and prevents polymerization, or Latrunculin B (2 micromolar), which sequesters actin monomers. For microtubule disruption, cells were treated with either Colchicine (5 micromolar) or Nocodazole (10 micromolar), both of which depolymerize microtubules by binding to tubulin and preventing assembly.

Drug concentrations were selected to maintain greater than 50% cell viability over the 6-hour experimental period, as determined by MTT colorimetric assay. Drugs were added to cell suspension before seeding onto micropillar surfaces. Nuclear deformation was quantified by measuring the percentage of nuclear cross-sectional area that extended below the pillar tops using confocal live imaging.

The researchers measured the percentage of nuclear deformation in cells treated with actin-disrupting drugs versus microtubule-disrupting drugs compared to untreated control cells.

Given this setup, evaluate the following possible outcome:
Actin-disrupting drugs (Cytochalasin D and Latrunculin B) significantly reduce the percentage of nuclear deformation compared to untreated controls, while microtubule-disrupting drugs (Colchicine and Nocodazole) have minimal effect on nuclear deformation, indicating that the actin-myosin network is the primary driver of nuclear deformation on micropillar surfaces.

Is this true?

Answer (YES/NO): YES